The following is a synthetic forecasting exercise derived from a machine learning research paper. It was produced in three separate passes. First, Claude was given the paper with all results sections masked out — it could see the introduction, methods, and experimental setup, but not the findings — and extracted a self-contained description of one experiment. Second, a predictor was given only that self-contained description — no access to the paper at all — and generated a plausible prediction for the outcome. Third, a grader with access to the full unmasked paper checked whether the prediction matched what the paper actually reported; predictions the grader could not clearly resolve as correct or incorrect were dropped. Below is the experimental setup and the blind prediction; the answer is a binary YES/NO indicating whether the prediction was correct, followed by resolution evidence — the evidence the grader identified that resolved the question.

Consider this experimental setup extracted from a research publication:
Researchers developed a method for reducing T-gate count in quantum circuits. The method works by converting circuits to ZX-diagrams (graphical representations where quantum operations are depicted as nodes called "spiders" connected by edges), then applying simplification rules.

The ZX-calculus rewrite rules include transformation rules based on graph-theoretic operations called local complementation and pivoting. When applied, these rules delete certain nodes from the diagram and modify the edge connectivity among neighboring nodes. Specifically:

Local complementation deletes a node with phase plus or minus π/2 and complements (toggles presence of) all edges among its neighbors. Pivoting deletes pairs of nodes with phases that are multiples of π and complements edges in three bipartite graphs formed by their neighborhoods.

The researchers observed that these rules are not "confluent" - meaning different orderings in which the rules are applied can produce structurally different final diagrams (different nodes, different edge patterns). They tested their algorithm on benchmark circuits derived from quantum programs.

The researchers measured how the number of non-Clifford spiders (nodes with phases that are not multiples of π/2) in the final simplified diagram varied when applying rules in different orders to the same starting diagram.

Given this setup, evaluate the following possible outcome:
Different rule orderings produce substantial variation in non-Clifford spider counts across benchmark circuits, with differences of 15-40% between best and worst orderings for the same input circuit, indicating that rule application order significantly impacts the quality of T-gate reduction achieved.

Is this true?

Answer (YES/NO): NO